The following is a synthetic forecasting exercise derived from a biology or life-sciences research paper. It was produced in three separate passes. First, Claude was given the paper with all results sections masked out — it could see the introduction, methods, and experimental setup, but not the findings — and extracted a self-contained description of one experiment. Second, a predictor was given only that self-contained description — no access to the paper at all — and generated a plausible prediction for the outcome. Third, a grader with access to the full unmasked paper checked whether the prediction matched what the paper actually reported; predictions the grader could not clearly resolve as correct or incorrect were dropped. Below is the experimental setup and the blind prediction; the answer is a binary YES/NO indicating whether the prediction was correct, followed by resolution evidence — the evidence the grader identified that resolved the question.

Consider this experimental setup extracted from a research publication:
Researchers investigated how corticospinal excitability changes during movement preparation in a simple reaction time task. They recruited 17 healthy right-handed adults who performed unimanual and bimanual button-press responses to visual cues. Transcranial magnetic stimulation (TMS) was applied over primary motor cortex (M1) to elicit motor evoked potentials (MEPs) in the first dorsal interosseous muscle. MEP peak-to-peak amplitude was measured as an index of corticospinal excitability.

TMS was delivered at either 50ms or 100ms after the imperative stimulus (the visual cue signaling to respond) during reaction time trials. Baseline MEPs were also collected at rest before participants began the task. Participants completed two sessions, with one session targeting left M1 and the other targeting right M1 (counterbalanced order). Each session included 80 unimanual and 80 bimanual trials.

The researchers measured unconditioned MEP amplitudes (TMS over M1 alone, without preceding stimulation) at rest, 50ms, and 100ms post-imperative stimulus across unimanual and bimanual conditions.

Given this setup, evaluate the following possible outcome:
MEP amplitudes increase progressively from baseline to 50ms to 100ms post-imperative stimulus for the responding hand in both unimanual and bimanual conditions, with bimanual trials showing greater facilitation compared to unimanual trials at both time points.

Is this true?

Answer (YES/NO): NO